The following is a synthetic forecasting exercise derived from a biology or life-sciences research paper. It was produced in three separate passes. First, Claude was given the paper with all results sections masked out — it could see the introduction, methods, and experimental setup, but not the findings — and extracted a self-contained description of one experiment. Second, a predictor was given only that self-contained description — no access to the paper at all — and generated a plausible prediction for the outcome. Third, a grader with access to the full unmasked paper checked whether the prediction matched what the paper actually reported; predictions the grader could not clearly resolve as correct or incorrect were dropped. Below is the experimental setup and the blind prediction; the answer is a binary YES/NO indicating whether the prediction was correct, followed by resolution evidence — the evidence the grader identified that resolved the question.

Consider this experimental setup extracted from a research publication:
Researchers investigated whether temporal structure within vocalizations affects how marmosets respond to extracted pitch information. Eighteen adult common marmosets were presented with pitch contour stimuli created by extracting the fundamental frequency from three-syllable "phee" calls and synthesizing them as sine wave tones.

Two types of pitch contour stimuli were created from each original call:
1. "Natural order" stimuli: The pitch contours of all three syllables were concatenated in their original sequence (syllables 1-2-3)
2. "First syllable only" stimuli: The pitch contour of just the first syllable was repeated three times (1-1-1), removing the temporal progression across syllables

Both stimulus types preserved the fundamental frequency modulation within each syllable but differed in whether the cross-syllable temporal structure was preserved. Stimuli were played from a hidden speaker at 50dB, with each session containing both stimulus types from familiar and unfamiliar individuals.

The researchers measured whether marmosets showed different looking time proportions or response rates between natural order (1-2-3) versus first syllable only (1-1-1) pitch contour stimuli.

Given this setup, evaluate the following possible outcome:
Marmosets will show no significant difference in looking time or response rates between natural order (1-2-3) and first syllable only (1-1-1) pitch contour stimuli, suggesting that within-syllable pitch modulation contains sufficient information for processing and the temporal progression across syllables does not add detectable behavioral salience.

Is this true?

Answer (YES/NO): YES